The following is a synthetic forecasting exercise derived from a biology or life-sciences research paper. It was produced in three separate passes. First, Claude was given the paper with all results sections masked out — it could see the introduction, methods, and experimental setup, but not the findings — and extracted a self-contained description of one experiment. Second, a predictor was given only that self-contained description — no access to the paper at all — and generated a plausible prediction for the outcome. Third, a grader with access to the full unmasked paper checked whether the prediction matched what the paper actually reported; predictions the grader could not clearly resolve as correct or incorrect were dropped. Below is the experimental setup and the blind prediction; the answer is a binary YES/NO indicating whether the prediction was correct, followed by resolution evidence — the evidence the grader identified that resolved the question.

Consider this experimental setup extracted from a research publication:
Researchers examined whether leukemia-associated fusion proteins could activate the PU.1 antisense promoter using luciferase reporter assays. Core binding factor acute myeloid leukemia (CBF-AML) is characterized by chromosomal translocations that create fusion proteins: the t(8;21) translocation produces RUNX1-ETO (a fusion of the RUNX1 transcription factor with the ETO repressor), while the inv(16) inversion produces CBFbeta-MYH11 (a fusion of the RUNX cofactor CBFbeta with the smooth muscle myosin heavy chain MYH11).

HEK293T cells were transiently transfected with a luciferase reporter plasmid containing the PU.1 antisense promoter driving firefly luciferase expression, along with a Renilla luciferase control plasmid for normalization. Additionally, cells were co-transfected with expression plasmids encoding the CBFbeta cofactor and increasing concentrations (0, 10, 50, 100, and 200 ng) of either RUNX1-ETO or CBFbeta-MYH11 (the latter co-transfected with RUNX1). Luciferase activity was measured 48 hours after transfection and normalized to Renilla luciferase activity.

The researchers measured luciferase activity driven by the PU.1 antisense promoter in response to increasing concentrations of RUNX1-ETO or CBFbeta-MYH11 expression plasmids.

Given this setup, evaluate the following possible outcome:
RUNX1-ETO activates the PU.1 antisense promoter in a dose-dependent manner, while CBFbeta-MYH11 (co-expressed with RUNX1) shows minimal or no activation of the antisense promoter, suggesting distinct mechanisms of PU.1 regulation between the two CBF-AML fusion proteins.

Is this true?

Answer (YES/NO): NO